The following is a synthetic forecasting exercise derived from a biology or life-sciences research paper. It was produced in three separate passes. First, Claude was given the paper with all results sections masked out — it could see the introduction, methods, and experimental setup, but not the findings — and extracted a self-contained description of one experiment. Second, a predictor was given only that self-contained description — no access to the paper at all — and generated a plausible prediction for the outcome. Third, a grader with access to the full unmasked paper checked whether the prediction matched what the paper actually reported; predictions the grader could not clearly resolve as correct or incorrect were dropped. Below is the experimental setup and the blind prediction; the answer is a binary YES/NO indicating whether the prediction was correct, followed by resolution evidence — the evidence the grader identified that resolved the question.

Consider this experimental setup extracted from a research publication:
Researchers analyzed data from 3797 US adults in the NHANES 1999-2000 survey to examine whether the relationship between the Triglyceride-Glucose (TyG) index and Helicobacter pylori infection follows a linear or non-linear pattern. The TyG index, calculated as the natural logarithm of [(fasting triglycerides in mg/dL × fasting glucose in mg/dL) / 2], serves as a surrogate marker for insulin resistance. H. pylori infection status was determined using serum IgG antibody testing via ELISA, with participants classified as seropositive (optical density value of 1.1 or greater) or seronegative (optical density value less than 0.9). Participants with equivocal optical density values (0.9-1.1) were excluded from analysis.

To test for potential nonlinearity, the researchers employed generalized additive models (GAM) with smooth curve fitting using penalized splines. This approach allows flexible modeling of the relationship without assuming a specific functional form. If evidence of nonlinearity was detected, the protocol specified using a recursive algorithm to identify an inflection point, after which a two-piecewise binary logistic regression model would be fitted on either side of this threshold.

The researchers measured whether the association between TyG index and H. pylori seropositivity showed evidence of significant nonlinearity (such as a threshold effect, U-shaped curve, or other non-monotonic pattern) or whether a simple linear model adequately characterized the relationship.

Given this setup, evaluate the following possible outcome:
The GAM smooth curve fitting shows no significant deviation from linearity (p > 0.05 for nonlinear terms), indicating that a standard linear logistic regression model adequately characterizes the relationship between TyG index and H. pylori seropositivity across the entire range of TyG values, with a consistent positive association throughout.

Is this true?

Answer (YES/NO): YES